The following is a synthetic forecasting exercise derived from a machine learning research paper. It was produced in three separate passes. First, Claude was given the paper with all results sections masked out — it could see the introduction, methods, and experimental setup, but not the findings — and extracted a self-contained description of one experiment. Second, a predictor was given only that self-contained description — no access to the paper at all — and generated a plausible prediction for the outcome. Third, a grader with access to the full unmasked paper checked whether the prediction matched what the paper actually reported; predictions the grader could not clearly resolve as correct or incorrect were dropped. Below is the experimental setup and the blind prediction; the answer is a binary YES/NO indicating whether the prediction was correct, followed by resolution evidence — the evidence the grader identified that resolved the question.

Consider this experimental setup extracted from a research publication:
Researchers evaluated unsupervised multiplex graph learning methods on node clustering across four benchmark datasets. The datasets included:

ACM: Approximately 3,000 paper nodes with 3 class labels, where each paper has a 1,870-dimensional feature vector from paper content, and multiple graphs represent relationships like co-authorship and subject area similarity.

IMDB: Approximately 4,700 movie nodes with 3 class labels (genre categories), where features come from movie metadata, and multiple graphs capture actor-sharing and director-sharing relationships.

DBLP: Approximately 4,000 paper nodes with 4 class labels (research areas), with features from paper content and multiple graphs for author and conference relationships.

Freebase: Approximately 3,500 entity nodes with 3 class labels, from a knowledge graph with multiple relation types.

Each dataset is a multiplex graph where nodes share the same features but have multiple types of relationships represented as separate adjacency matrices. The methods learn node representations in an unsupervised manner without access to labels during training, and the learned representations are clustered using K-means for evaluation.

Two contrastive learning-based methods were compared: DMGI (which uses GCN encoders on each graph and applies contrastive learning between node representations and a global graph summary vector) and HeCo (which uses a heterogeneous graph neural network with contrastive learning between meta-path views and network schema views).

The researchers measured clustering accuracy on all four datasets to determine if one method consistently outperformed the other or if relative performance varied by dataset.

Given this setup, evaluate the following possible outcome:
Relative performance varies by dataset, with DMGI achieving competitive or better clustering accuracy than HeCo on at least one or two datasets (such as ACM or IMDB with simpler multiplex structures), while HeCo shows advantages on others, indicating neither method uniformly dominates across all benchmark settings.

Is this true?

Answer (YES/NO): YES